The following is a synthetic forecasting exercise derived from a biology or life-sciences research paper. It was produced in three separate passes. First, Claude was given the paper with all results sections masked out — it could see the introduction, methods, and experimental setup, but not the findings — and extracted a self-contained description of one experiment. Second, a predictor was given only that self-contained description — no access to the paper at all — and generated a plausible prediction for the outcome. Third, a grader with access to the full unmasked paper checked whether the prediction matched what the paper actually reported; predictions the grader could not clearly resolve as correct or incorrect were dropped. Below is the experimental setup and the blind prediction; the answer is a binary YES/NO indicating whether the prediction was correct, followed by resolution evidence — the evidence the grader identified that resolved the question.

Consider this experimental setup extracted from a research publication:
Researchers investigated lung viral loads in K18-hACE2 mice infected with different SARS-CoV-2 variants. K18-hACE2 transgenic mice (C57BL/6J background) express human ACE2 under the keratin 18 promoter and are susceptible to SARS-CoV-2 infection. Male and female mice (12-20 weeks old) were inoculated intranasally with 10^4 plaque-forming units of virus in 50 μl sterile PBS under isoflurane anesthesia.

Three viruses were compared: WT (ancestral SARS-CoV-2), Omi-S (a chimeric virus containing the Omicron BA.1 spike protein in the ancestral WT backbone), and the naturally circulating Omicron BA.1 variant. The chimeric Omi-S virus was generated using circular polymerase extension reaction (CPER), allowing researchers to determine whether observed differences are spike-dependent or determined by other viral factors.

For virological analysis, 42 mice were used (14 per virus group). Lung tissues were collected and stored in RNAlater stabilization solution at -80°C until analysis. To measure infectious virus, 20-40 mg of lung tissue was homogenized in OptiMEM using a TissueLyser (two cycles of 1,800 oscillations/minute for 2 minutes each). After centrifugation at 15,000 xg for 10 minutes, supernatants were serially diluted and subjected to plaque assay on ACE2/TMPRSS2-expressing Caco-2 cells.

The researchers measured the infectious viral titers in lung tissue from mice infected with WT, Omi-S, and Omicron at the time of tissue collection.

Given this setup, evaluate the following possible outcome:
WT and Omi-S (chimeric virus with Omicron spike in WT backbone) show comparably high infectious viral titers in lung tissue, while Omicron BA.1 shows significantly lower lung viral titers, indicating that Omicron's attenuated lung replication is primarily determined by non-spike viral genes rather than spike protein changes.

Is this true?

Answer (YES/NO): NO